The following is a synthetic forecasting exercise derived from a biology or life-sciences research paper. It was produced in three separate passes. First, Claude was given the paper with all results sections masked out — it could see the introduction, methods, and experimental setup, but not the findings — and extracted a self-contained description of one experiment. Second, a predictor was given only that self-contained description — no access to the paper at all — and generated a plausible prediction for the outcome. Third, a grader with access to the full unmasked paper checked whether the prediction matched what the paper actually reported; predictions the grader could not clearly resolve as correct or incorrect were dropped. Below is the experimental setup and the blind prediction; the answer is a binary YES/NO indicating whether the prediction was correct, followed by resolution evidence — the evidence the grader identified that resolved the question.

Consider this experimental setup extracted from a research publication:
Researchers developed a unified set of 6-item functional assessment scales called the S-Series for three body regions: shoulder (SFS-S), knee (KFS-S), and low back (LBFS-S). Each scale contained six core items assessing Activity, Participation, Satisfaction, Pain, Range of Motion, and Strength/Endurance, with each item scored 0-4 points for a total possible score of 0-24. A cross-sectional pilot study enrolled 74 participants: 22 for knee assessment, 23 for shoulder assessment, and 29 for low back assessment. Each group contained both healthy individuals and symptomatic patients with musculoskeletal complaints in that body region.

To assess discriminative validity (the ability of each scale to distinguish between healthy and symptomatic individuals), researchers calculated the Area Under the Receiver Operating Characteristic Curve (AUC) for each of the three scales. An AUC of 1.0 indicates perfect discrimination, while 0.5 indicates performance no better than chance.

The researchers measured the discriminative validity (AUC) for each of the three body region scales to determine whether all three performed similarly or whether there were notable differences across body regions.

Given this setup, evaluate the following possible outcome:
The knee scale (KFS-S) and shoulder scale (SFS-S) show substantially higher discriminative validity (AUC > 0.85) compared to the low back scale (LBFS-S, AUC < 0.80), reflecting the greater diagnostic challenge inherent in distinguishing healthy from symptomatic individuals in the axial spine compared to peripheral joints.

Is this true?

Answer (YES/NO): NO